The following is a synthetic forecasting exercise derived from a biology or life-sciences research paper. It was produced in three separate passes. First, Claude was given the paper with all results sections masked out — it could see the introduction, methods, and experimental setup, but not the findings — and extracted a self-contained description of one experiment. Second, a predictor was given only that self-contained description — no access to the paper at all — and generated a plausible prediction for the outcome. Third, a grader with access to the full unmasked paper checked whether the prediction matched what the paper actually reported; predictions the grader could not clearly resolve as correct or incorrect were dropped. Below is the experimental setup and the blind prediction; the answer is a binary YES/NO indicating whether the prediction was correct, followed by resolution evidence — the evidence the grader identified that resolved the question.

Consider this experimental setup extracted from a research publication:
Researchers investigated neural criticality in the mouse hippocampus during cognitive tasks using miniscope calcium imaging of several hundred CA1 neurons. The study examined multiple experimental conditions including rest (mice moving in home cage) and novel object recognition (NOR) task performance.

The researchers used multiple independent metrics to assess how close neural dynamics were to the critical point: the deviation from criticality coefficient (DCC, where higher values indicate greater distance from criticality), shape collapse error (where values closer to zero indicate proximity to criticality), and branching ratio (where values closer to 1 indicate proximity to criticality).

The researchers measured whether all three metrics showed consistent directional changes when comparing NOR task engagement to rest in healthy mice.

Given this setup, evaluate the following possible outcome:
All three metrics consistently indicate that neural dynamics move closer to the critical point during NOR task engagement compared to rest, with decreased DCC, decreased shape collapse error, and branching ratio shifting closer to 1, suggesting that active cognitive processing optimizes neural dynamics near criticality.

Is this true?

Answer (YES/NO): YES